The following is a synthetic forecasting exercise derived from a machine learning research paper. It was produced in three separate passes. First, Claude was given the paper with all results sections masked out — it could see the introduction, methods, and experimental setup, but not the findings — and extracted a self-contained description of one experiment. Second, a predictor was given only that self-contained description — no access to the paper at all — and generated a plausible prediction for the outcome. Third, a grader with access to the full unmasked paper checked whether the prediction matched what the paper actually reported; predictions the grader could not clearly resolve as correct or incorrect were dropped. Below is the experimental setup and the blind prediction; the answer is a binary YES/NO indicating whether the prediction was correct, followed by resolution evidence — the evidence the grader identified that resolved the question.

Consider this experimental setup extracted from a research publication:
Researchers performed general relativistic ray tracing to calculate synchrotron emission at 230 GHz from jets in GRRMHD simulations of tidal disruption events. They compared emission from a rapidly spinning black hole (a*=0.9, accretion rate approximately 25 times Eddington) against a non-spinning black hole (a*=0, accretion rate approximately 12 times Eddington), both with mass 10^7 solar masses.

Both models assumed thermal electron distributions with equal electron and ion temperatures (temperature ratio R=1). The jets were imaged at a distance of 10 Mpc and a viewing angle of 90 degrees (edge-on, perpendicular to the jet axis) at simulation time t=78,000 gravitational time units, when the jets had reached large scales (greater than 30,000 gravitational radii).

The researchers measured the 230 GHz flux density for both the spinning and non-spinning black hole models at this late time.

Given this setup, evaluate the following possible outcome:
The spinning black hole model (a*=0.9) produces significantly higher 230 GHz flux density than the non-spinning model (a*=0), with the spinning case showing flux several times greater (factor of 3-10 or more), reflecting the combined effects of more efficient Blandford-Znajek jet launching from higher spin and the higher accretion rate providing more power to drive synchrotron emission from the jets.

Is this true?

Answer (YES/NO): NO